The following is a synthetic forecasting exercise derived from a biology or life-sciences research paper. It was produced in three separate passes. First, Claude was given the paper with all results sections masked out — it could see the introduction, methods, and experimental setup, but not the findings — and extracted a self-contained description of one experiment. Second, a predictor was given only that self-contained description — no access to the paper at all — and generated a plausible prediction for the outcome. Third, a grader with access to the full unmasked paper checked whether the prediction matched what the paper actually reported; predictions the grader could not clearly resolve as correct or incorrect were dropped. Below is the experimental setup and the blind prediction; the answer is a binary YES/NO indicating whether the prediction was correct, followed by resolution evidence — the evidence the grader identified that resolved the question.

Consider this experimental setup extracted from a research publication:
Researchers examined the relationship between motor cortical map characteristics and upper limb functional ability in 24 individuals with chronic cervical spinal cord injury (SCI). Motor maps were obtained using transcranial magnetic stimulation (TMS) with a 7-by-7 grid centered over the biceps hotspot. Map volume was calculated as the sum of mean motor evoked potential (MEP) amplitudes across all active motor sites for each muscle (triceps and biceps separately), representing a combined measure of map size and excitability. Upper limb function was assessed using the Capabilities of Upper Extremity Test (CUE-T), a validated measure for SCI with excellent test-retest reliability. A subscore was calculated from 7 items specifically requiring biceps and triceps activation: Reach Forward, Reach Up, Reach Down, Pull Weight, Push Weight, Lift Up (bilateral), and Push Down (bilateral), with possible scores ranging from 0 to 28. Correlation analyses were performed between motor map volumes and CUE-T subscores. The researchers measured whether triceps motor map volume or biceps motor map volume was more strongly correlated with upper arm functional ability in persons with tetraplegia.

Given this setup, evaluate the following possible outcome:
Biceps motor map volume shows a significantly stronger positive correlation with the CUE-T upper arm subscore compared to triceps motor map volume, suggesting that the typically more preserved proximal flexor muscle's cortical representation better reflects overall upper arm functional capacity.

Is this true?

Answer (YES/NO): NO